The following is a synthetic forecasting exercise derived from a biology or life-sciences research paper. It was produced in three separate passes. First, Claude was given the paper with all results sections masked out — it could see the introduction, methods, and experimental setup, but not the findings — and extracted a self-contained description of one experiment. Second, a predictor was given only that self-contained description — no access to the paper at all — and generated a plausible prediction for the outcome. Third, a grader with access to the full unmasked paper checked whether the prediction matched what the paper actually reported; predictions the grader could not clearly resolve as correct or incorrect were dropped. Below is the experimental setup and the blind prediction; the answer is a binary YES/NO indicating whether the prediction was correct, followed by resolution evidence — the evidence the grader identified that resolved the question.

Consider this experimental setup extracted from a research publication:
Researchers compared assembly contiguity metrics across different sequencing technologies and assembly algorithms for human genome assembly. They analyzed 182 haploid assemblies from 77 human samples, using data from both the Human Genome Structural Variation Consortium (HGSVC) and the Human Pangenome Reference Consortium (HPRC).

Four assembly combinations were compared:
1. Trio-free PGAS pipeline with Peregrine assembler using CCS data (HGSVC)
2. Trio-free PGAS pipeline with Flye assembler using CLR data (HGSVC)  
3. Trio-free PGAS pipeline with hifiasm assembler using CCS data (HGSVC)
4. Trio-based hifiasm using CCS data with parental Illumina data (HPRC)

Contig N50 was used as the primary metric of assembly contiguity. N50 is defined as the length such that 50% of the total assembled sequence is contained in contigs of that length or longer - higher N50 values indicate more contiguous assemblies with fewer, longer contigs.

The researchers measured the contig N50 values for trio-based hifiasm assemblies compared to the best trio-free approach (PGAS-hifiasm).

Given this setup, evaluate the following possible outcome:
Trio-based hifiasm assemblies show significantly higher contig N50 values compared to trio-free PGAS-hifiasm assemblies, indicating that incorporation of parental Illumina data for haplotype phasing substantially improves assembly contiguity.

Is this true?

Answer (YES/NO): YES